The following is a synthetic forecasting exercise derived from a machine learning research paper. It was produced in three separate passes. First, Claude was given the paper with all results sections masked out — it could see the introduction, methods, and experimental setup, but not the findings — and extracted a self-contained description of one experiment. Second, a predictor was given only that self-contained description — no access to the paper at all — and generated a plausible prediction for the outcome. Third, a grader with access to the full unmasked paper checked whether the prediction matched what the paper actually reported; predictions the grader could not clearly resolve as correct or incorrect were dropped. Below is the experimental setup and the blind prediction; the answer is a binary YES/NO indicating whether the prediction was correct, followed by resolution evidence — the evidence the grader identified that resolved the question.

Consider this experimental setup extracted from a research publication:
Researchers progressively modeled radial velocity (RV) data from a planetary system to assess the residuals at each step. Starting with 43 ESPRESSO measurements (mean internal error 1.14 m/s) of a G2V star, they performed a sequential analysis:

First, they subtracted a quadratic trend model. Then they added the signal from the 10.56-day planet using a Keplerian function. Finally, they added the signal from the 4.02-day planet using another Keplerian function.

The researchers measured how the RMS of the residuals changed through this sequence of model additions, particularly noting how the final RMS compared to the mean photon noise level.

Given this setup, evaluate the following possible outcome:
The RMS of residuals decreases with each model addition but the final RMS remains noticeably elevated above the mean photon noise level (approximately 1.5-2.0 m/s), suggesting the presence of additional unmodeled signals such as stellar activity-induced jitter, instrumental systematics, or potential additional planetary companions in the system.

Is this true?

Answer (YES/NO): NO